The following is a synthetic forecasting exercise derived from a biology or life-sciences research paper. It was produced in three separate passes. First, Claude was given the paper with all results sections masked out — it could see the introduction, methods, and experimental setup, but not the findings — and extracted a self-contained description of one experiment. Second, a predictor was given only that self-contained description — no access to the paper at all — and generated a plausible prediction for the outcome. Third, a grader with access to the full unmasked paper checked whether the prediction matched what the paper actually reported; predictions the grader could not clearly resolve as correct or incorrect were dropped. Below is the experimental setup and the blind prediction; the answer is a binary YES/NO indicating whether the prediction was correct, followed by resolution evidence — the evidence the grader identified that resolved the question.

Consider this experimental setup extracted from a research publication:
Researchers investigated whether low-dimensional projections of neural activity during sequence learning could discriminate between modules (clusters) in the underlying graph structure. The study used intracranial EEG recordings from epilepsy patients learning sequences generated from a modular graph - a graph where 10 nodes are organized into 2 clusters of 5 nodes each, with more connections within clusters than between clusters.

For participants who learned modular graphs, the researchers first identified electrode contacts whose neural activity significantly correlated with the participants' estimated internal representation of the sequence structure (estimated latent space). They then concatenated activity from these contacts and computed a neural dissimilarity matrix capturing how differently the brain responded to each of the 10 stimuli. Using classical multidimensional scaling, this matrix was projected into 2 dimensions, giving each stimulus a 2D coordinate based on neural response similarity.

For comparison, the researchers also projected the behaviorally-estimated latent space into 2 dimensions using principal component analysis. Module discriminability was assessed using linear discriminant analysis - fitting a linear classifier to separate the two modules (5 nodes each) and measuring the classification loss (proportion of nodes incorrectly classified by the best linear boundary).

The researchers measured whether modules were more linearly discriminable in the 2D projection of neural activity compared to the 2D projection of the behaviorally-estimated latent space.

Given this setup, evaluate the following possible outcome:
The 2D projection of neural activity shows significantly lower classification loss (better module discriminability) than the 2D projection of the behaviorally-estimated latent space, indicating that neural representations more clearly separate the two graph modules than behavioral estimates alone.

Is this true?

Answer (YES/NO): NO